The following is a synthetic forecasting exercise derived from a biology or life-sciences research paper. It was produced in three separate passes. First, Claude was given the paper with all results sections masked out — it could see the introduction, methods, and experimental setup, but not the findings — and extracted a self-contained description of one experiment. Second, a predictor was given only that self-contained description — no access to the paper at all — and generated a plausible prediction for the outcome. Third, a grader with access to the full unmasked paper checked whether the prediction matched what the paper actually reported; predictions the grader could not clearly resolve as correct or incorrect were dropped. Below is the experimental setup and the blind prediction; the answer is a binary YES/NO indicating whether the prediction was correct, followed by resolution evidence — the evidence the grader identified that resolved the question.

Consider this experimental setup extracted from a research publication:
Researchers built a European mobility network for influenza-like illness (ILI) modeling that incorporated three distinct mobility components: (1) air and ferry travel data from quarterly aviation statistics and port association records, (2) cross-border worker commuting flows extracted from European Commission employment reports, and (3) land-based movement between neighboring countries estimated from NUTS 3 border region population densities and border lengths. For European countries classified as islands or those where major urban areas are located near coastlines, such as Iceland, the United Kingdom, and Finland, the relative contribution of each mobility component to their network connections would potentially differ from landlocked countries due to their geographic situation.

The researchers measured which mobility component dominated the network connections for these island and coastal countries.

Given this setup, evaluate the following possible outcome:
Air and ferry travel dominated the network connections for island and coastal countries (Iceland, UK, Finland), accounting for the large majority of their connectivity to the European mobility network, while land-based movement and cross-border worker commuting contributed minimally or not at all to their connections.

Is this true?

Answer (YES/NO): NO